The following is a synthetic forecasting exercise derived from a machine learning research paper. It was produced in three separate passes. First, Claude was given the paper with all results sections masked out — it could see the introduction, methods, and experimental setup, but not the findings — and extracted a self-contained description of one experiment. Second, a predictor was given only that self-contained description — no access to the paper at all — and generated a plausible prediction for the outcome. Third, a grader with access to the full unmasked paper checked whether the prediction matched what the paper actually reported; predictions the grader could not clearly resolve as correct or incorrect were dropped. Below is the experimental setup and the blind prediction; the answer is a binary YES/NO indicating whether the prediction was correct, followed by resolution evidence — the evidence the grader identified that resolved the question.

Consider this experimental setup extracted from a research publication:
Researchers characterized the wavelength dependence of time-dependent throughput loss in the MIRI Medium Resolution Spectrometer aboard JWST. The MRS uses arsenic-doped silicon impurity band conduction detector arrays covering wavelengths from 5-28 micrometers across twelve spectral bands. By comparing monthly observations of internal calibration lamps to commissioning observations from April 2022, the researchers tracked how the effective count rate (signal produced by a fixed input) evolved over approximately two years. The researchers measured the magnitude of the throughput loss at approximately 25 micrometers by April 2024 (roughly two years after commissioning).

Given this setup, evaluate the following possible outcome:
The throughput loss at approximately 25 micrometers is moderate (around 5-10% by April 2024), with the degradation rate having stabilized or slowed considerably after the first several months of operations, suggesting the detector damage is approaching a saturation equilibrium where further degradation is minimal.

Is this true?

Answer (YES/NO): NO